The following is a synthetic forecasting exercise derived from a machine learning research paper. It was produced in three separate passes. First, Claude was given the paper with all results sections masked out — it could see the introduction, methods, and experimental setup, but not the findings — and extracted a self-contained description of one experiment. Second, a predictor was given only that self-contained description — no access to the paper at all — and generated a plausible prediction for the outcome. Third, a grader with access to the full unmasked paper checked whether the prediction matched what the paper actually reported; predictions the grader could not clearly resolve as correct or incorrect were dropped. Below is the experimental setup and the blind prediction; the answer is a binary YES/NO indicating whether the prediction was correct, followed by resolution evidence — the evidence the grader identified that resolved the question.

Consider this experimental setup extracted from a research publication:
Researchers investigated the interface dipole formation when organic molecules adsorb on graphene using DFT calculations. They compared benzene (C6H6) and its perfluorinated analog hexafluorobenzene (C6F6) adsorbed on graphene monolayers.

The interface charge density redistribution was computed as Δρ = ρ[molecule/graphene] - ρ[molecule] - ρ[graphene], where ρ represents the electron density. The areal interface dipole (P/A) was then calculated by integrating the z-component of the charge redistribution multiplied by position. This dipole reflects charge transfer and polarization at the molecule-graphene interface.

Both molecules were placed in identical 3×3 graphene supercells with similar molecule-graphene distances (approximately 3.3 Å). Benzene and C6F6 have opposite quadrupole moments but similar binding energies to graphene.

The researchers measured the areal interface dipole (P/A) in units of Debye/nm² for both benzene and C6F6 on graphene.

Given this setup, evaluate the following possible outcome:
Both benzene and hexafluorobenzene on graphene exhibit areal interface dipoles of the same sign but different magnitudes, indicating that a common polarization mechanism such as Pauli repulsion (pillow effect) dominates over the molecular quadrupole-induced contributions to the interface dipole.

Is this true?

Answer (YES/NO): YES